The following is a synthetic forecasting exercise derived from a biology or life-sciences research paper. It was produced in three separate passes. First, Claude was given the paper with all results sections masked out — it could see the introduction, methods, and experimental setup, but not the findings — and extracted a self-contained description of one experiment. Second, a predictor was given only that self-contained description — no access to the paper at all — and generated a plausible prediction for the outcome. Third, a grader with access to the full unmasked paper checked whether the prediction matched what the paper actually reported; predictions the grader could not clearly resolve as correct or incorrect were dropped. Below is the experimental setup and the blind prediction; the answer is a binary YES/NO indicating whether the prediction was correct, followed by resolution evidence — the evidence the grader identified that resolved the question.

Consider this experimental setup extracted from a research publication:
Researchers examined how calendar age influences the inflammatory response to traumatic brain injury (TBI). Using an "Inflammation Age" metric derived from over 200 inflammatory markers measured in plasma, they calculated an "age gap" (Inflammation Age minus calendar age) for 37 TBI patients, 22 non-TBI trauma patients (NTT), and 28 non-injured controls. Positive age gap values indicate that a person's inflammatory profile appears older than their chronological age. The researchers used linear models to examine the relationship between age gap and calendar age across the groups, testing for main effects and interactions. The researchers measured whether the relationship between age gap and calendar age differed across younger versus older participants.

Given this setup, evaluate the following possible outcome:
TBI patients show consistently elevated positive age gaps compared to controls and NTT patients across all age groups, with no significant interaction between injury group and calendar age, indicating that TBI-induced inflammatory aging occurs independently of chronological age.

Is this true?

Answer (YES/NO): NO